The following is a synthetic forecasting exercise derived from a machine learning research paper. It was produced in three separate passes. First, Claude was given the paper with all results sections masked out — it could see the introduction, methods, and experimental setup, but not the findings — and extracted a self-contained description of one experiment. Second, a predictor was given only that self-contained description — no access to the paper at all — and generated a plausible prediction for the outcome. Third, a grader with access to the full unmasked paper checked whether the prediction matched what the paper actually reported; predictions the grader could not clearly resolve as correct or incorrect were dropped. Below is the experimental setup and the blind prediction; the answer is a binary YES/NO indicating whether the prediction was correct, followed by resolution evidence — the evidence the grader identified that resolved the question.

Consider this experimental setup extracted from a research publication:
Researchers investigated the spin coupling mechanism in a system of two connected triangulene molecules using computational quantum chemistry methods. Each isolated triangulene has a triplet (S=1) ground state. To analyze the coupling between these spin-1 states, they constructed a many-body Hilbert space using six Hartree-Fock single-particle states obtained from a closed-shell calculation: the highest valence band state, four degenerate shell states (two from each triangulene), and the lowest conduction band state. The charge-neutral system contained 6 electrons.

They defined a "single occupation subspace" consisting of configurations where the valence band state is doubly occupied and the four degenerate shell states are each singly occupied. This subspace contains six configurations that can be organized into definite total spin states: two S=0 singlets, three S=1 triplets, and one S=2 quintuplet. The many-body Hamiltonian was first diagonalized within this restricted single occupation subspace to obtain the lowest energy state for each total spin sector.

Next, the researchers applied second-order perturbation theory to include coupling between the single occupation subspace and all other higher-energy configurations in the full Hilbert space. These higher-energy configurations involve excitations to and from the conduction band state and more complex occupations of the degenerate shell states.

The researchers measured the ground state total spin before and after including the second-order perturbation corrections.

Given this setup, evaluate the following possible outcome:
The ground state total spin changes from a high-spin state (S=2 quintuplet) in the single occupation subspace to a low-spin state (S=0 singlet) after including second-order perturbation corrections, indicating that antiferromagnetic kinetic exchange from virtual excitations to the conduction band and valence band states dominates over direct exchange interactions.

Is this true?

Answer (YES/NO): YES